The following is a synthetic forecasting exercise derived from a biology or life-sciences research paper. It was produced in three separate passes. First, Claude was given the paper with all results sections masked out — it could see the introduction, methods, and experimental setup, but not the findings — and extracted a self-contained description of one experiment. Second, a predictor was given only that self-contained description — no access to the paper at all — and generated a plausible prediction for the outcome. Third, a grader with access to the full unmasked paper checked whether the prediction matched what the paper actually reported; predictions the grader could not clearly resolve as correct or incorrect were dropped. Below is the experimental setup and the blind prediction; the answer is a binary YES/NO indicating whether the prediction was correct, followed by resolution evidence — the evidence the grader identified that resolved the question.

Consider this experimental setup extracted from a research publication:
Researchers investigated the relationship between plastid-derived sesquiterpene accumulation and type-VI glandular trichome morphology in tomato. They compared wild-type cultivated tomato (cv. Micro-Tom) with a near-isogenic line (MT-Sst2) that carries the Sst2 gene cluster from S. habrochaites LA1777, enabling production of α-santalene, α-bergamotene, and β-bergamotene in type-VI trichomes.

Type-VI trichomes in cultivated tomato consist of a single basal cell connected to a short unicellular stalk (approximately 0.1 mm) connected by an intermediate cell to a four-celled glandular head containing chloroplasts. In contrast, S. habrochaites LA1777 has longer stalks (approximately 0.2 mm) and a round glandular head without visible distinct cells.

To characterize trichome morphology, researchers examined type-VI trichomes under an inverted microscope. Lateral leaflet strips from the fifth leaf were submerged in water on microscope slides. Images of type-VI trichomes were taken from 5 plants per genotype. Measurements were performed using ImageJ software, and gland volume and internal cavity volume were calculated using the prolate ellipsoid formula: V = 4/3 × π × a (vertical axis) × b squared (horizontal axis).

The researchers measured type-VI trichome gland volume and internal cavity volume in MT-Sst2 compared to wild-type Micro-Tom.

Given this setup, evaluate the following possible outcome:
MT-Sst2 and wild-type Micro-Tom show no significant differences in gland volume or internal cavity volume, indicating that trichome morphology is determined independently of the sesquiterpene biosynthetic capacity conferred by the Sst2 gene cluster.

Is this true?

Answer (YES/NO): NO